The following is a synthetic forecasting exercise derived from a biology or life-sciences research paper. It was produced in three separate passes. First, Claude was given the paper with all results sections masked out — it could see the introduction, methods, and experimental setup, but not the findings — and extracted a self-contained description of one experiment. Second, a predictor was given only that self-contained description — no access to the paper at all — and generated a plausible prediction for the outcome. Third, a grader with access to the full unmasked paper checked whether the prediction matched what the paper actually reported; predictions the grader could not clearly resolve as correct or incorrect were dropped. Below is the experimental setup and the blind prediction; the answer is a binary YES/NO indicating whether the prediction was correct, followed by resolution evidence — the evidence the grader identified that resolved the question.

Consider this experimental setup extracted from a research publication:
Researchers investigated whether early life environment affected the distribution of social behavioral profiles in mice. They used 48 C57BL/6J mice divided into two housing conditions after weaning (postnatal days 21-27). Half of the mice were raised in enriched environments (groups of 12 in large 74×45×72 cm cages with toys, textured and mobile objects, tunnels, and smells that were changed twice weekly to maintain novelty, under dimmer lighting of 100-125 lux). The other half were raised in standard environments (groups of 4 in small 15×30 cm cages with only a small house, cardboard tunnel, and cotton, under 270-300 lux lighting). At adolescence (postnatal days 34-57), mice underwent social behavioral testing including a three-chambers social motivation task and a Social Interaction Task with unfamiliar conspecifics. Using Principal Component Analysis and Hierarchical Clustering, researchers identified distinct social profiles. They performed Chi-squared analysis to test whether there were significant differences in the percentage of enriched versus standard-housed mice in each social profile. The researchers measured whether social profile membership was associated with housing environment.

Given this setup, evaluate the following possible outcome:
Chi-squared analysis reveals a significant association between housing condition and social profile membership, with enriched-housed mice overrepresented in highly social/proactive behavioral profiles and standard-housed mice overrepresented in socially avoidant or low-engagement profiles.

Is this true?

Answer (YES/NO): NO